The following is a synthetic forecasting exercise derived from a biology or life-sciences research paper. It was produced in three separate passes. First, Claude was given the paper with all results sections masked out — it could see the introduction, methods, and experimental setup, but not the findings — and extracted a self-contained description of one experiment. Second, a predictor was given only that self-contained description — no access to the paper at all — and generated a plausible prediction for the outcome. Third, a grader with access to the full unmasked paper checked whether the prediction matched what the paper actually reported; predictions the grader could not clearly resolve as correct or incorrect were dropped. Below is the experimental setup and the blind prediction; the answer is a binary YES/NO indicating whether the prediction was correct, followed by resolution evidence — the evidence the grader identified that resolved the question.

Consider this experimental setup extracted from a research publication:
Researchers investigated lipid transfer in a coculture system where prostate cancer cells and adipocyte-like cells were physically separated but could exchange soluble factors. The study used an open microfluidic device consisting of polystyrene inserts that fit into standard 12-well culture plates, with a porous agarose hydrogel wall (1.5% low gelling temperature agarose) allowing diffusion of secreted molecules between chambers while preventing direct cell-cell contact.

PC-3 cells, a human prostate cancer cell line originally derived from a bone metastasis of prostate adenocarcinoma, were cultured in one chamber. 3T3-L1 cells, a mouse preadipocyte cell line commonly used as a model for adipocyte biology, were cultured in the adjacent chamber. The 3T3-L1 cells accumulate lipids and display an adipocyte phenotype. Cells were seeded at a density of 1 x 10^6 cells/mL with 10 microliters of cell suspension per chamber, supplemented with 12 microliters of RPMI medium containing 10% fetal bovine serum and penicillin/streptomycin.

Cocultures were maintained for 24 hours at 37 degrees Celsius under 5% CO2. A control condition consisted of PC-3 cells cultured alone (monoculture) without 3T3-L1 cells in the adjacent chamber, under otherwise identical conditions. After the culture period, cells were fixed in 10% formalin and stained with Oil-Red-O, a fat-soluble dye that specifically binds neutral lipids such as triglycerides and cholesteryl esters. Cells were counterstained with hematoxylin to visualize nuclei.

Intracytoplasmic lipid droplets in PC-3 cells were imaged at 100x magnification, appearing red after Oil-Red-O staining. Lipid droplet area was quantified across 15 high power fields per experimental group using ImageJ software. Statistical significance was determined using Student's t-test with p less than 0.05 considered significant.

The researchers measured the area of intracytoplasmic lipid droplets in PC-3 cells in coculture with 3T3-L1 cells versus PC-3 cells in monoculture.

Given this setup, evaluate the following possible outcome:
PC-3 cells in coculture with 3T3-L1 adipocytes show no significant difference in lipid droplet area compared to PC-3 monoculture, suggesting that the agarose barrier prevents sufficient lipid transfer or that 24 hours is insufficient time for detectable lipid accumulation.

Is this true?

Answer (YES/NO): NO